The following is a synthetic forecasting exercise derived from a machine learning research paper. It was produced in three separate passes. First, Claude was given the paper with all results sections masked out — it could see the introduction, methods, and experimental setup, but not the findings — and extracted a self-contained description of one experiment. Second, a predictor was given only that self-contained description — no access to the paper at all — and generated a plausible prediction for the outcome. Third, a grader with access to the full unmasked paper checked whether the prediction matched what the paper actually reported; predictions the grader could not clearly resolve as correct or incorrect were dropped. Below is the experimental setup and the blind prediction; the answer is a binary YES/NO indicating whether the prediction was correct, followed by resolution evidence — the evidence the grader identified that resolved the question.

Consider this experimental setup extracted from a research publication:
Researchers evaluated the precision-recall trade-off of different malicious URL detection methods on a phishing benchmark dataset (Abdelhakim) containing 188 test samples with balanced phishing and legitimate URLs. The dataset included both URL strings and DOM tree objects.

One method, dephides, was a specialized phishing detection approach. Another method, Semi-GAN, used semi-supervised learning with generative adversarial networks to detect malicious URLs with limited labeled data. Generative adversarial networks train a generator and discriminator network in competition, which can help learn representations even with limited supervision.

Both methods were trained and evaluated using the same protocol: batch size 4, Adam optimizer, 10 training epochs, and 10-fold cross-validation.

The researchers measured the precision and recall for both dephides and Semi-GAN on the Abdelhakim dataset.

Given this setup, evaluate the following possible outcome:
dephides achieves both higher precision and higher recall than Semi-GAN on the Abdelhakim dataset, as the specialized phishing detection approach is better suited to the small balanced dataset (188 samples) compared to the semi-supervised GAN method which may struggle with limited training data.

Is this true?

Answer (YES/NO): NO